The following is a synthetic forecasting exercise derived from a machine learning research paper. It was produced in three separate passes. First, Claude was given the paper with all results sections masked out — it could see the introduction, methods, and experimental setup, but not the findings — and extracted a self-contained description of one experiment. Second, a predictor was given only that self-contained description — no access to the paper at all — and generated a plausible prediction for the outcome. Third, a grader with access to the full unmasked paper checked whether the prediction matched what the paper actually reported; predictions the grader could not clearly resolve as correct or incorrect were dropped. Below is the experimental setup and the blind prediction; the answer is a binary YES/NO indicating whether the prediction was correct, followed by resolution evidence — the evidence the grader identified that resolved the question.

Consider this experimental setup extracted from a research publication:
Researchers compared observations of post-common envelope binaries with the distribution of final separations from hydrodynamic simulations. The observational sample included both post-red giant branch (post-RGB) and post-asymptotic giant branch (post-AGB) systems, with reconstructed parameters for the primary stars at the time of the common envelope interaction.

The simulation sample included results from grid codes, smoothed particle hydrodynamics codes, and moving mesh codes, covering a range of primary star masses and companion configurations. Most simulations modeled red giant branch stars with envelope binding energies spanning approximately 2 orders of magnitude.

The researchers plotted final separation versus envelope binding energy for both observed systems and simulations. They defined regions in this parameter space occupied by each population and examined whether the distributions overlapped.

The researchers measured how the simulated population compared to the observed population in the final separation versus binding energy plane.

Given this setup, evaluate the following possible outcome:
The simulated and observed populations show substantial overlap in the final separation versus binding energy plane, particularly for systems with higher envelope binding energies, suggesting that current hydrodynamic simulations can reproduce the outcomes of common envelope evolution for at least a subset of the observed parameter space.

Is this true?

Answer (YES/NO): YES